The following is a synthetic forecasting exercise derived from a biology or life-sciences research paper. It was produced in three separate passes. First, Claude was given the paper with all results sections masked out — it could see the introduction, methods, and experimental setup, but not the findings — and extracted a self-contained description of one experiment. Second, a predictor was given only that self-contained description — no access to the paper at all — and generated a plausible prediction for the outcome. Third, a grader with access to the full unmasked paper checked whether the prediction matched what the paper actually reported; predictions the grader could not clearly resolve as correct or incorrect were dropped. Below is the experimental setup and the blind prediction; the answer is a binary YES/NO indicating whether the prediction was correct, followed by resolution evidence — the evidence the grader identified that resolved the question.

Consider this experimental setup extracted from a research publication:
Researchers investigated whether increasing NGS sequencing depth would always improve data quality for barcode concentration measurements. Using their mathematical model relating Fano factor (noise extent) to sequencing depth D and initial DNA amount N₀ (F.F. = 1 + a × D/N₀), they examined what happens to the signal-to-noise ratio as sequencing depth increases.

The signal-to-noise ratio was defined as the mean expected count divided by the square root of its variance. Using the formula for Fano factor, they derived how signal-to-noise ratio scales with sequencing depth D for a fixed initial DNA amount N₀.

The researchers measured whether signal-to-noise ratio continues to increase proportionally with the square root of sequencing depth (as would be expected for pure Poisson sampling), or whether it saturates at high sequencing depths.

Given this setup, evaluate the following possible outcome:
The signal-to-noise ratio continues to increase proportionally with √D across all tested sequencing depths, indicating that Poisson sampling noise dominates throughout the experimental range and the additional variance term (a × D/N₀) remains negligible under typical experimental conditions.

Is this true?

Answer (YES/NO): NO